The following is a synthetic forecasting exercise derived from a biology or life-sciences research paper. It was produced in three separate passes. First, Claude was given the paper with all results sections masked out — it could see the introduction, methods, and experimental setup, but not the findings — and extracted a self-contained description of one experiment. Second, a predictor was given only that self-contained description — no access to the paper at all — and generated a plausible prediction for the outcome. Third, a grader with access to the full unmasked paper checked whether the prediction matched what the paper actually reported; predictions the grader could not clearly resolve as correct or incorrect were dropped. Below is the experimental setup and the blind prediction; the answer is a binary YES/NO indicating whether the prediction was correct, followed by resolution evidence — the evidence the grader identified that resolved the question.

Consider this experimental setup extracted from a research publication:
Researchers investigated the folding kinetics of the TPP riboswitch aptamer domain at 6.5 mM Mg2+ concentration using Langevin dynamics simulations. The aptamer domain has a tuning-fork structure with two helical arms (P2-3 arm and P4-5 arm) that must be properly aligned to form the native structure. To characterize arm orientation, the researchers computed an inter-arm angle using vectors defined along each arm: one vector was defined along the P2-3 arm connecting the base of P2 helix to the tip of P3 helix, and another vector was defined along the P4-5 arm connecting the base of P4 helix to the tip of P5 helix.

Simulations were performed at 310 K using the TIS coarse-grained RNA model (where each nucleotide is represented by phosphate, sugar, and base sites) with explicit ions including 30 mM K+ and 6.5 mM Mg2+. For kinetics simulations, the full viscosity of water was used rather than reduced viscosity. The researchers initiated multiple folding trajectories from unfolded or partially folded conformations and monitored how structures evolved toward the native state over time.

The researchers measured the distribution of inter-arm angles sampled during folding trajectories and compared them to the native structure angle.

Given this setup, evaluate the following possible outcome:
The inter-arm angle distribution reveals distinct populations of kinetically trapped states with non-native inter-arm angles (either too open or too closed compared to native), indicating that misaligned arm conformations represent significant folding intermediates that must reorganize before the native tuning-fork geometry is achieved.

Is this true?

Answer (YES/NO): NO